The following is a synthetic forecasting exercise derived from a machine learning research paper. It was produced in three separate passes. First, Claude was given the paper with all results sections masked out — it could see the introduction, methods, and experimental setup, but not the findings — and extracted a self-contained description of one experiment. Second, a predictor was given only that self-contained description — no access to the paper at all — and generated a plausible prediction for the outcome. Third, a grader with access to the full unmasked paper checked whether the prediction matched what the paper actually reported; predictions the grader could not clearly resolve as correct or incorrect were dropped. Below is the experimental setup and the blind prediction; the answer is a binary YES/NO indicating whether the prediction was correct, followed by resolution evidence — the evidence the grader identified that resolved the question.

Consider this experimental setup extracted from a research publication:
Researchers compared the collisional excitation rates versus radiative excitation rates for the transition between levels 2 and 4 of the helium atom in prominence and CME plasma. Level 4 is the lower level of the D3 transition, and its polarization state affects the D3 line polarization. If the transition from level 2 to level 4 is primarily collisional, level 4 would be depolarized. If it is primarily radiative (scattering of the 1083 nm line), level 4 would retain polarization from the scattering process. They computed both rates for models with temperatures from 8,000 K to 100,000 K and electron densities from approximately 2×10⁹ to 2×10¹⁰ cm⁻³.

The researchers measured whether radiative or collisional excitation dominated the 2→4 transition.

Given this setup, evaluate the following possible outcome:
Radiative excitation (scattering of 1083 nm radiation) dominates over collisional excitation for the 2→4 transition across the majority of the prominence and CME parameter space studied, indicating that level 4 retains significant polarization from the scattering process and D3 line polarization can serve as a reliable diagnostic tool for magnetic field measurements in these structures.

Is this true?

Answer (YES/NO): YES